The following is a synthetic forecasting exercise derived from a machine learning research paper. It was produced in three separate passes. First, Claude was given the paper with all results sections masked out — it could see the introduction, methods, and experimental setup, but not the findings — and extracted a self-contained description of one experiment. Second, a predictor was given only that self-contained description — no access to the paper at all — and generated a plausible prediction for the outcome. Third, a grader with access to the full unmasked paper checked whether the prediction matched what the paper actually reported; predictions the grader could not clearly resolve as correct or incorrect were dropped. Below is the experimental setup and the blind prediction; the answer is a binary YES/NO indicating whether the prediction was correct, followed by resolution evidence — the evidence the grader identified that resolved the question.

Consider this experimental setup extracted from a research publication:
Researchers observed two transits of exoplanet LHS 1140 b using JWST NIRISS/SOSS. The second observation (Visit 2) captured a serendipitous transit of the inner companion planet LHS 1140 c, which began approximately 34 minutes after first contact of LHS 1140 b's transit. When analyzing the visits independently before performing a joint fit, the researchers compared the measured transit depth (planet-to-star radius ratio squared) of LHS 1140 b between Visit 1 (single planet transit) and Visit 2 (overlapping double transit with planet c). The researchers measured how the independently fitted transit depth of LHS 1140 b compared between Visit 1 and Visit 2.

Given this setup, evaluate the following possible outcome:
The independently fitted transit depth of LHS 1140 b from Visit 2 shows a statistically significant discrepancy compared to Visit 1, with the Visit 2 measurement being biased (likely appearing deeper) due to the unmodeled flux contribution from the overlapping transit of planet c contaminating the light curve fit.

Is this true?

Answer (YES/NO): NO